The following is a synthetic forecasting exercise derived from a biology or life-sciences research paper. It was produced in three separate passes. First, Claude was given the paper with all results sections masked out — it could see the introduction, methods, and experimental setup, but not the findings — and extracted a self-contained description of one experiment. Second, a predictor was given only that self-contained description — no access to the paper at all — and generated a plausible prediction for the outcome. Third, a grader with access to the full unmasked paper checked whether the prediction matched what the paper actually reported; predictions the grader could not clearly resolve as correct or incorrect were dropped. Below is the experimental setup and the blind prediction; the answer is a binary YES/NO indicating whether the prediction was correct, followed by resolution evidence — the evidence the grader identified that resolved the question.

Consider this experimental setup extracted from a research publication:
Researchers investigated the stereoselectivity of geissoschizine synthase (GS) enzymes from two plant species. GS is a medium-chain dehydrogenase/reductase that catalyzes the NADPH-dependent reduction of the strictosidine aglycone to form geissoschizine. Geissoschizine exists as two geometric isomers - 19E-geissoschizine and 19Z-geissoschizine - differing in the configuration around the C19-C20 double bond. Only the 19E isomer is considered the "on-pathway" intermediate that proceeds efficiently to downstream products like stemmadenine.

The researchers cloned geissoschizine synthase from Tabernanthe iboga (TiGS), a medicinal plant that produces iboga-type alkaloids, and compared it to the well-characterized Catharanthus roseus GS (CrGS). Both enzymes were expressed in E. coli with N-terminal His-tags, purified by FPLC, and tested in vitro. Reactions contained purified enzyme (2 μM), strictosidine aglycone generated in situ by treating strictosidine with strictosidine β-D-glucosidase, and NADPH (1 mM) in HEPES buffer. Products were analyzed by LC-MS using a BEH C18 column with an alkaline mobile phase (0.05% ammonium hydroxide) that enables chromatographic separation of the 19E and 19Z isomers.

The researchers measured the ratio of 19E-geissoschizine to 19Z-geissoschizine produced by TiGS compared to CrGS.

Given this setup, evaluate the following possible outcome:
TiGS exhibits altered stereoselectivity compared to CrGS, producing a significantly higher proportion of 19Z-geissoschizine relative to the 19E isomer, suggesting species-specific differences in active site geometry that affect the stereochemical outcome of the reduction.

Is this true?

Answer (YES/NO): YES